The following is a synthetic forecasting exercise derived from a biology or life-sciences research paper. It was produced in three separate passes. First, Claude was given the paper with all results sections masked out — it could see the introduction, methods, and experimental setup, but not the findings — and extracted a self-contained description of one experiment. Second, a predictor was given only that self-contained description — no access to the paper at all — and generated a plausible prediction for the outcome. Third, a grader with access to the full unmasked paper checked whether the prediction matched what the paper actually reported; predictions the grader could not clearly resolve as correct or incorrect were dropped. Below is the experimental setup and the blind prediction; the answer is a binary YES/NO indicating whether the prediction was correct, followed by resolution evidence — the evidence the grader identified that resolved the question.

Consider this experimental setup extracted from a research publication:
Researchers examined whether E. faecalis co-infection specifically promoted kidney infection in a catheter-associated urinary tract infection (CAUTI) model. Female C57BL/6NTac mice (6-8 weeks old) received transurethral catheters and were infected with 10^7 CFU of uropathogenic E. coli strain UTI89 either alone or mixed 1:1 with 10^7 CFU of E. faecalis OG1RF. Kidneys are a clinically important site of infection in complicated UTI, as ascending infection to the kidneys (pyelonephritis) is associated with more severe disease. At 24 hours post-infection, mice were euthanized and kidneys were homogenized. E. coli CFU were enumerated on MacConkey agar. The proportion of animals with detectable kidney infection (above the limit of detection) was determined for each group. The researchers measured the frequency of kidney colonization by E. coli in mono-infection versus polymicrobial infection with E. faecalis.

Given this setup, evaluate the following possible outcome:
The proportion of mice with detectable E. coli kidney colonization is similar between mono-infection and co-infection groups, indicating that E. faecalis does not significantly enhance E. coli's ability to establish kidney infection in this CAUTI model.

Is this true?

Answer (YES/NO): YES